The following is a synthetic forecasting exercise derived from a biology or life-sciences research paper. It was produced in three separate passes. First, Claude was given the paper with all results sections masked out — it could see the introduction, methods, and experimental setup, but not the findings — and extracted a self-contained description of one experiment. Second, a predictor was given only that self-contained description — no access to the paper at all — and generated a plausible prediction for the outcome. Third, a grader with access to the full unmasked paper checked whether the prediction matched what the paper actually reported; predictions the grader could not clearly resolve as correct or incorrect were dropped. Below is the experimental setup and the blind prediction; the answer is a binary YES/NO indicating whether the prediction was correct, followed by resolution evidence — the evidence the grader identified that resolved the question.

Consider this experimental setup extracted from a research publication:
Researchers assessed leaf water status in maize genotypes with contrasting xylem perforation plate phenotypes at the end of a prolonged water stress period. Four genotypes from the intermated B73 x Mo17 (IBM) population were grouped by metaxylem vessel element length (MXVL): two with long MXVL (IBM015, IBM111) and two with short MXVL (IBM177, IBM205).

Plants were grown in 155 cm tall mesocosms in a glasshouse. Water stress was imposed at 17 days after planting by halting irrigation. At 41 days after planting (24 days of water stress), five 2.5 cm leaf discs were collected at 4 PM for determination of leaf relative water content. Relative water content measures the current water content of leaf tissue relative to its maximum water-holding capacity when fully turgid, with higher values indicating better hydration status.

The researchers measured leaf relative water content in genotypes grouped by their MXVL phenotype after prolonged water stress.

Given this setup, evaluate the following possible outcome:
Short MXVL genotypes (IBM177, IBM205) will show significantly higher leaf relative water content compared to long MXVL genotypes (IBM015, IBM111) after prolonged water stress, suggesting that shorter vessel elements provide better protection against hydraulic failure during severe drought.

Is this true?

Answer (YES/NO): NO